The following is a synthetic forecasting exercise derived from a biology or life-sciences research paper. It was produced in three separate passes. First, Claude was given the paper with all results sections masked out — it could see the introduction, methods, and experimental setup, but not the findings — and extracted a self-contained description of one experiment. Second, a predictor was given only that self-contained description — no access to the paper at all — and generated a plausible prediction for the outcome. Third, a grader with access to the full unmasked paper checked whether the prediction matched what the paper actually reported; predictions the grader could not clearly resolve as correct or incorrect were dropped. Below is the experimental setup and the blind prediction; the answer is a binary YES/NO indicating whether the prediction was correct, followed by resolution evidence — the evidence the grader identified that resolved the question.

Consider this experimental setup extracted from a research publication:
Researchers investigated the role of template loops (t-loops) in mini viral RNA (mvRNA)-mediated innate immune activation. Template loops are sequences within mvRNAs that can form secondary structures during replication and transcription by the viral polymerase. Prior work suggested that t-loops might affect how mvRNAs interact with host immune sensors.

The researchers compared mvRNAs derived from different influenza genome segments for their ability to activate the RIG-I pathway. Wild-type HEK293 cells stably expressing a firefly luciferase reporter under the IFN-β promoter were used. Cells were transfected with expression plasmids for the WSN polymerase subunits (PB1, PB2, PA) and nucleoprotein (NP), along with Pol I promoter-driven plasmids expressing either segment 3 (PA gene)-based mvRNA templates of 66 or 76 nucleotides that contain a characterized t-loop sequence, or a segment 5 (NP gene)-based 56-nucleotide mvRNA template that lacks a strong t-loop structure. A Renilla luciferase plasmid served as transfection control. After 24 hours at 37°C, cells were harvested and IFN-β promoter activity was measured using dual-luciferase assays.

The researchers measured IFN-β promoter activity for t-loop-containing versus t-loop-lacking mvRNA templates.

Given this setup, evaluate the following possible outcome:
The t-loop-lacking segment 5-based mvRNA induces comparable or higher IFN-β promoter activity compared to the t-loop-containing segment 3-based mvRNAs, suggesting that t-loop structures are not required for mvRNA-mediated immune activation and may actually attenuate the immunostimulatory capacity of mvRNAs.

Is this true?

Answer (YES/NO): NO